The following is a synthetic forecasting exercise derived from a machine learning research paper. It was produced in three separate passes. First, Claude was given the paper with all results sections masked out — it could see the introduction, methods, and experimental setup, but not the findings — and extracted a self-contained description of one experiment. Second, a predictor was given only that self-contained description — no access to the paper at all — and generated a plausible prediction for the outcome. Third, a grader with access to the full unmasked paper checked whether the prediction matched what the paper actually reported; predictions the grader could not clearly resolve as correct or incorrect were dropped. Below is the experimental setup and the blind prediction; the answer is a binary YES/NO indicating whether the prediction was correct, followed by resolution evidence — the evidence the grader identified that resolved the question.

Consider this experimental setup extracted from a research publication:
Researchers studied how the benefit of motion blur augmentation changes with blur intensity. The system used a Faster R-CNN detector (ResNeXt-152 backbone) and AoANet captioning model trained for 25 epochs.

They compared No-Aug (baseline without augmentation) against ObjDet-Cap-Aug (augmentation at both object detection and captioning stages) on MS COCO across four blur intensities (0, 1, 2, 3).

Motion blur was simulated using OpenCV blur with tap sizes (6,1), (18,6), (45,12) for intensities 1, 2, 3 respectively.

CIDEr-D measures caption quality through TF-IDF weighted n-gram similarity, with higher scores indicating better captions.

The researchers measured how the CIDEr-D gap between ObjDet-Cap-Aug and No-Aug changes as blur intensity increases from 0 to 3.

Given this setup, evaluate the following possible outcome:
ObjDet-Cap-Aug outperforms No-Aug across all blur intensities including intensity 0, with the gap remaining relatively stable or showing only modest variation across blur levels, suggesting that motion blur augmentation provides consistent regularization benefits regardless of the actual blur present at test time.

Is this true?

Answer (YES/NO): NO